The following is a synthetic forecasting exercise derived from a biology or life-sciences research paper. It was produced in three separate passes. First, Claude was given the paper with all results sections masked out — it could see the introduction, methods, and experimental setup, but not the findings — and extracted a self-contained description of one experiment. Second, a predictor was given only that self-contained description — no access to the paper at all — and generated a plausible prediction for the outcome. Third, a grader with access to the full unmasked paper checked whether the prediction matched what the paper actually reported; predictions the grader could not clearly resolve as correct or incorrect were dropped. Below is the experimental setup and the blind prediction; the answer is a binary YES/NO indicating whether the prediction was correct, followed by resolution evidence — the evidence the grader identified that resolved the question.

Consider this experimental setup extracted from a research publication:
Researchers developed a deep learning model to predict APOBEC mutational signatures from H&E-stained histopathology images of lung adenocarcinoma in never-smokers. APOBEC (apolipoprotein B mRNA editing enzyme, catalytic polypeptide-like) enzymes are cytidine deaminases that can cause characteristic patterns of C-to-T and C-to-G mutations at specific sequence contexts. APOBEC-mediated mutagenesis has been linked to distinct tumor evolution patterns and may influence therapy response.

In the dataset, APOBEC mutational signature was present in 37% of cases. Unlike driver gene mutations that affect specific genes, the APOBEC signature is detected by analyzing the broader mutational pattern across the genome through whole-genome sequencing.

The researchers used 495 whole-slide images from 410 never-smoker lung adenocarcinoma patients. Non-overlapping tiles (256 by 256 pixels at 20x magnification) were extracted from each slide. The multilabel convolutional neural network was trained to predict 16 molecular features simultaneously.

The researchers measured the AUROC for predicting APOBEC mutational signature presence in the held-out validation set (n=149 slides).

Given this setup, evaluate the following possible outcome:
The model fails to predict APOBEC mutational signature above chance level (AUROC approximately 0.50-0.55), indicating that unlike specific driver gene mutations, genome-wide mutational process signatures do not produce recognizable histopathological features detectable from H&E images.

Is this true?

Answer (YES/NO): NO